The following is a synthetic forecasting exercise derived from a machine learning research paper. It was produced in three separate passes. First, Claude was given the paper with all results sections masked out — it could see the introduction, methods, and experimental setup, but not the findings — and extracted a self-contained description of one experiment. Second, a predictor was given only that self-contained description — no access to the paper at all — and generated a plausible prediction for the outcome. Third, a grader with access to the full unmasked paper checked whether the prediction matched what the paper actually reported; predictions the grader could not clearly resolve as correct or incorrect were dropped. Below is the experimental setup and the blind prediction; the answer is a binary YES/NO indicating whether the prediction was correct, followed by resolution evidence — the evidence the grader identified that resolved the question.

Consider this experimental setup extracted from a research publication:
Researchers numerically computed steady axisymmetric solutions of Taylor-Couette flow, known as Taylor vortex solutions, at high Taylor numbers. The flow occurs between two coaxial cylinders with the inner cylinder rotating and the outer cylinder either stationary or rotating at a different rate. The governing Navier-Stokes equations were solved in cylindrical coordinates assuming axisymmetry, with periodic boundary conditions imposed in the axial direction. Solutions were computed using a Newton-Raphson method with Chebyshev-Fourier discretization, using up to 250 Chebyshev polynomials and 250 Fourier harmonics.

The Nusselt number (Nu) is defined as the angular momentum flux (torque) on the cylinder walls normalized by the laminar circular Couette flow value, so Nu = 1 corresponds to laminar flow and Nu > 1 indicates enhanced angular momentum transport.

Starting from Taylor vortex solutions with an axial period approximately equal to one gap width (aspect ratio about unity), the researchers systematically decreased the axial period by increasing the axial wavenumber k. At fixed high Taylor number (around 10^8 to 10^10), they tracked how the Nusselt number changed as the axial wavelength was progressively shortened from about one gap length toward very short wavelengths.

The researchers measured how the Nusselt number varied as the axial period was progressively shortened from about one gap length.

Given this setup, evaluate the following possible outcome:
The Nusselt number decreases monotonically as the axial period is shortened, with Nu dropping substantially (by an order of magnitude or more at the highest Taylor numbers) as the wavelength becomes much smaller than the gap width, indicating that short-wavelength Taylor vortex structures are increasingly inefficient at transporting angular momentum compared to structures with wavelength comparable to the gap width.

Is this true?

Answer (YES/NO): NO